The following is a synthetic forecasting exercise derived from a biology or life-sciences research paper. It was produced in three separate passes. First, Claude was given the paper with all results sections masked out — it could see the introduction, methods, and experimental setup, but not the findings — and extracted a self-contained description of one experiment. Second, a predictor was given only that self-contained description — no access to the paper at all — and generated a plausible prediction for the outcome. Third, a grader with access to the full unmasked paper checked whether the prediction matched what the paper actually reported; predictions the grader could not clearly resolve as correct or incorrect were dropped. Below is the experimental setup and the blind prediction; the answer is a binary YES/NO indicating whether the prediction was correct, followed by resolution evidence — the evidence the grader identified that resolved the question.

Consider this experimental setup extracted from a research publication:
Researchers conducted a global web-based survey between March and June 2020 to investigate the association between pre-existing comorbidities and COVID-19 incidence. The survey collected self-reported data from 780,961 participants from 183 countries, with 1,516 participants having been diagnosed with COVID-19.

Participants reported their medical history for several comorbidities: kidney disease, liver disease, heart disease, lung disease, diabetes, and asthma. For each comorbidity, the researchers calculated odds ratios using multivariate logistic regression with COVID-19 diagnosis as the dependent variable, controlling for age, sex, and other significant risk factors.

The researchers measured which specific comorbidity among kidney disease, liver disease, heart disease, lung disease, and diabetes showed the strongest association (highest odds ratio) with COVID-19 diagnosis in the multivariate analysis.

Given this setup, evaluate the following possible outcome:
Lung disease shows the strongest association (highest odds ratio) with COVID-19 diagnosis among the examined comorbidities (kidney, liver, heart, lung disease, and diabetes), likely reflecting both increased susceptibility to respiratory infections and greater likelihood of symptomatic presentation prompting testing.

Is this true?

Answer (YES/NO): NO